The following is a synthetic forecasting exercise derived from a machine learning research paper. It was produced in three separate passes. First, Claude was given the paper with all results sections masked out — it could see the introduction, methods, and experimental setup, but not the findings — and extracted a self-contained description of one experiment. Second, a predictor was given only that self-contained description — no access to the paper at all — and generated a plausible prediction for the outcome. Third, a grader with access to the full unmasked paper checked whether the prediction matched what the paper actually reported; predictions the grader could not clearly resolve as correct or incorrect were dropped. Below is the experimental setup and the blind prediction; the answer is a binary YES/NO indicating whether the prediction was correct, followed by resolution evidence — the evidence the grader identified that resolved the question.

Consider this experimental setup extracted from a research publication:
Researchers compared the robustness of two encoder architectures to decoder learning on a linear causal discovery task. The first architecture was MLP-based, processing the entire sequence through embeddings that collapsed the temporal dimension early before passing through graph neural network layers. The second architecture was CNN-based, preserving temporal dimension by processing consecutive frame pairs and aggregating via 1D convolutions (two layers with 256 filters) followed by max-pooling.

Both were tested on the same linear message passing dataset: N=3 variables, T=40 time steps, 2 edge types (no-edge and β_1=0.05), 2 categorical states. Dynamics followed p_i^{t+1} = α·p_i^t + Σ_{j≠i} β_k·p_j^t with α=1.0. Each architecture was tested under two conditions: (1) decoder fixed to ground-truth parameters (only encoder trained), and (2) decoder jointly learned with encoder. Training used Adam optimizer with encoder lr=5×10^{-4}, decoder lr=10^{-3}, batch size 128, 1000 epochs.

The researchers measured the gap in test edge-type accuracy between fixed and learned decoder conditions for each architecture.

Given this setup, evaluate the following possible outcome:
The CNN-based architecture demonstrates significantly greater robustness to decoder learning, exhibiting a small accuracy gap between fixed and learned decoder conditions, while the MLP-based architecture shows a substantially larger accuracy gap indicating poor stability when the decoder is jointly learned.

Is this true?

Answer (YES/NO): NO